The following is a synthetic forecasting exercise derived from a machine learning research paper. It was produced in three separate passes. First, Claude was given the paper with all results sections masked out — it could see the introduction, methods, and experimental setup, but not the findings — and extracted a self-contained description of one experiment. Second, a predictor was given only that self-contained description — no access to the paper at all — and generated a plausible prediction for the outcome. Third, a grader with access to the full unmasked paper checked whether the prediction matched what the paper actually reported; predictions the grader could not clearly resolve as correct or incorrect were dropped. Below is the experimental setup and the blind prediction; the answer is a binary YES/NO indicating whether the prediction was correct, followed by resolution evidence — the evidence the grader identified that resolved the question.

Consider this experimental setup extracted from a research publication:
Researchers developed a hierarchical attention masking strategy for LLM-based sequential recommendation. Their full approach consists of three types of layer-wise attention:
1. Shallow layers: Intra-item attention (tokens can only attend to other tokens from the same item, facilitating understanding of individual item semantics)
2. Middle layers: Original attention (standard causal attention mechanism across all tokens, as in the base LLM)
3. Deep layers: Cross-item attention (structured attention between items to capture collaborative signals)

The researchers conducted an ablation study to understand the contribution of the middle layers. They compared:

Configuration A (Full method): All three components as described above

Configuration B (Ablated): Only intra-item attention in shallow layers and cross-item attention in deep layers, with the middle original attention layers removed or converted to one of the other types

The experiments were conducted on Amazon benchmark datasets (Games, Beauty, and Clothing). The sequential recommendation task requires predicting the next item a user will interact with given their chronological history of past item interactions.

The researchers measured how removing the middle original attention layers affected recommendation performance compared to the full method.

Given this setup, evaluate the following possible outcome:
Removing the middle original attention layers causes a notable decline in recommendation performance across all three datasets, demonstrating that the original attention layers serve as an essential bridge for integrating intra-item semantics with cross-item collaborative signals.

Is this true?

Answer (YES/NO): YES